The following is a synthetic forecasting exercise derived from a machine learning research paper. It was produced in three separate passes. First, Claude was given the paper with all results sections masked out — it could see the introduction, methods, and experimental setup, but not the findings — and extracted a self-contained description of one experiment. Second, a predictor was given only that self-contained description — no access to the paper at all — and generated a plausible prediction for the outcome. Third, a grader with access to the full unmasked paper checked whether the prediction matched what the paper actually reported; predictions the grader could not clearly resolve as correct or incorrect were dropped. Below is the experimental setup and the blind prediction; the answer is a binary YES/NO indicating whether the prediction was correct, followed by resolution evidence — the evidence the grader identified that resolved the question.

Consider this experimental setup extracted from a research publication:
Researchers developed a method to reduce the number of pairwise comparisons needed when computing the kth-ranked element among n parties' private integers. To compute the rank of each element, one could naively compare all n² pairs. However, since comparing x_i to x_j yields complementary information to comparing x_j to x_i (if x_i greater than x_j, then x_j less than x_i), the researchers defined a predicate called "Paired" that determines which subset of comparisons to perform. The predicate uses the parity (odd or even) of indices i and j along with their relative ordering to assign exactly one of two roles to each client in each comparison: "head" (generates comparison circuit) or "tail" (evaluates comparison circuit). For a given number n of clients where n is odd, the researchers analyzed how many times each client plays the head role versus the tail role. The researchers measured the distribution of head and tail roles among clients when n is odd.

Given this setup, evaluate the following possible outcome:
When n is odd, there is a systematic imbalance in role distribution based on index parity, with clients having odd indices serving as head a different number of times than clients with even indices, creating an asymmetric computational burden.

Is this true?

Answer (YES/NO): NO